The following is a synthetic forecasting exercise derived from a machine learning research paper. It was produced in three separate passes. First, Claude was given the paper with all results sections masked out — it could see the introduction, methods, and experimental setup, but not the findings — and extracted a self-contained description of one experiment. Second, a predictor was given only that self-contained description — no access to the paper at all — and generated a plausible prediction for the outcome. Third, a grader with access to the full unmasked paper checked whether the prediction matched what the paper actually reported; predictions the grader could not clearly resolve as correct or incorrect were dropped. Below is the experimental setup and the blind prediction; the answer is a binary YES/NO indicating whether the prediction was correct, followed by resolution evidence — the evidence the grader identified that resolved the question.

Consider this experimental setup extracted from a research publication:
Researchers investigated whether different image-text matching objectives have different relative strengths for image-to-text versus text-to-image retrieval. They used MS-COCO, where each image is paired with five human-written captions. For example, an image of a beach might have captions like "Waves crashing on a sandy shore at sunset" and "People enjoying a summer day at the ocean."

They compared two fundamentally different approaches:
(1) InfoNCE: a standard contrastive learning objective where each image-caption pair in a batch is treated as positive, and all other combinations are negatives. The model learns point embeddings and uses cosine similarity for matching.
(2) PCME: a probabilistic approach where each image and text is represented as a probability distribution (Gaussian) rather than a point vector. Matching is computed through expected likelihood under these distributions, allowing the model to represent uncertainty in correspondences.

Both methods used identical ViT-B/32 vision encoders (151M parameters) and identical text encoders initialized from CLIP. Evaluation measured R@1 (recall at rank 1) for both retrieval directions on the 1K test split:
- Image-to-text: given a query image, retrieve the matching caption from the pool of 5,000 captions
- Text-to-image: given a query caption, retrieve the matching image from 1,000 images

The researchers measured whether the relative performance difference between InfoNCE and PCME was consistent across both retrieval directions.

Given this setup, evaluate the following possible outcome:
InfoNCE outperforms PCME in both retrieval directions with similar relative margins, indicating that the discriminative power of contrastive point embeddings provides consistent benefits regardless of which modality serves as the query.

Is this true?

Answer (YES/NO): NO